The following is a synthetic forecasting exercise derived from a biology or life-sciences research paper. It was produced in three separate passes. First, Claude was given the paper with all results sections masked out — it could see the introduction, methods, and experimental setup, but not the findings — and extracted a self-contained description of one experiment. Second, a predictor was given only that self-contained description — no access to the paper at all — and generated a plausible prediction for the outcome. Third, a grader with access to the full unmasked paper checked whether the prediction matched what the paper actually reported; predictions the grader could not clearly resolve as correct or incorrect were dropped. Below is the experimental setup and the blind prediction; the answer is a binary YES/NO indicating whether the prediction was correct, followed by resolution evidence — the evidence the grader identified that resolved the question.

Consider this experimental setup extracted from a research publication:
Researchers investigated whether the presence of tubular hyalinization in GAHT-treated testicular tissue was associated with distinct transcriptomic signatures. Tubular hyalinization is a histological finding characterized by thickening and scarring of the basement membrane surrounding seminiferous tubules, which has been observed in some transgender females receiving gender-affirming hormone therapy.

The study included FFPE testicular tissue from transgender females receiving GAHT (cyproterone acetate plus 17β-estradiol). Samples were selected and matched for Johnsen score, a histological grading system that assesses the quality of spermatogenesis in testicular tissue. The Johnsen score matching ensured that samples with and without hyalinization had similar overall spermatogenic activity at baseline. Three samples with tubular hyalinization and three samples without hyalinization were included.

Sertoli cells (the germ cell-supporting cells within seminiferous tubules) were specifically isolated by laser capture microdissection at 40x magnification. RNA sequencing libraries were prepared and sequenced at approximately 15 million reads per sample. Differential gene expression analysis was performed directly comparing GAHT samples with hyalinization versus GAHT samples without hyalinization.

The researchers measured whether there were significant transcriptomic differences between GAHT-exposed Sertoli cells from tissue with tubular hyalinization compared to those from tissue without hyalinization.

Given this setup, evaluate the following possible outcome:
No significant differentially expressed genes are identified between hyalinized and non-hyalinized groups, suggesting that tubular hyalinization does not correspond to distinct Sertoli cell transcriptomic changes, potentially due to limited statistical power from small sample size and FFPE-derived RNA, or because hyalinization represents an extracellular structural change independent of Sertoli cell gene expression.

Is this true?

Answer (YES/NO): NO